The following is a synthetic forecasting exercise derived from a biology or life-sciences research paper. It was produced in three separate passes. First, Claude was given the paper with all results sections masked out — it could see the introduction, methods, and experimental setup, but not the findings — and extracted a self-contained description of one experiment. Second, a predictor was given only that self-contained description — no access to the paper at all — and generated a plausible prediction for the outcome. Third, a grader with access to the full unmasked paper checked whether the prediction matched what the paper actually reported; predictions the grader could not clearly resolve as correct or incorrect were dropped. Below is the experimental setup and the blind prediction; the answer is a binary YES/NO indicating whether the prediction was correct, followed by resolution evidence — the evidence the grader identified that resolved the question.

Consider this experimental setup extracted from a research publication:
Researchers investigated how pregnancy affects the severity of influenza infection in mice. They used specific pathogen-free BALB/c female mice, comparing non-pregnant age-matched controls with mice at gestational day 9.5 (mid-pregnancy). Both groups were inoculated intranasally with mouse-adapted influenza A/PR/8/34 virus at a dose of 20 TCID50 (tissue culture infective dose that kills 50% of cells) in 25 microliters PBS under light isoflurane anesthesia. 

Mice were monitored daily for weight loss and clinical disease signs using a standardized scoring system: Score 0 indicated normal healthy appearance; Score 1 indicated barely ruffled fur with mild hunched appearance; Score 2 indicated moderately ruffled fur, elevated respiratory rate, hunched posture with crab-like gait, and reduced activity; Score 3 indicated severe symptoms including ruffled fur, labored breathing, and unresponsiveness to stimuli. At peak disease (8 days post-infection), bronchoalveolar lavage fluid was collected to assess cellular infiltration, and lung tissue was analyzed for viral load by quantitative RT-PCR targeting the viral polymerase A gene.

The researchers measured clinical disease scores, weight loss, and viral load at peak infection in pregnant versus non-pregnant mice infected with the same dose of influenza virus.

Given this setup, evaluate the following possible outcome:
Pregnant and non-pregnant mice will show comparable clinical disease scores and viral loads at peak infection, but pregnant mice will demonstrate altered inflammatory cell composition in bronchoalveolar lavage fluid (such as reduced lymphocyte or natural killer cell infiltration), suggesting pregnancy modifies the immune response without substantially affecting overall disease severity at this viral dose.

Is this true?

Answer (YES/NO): NO